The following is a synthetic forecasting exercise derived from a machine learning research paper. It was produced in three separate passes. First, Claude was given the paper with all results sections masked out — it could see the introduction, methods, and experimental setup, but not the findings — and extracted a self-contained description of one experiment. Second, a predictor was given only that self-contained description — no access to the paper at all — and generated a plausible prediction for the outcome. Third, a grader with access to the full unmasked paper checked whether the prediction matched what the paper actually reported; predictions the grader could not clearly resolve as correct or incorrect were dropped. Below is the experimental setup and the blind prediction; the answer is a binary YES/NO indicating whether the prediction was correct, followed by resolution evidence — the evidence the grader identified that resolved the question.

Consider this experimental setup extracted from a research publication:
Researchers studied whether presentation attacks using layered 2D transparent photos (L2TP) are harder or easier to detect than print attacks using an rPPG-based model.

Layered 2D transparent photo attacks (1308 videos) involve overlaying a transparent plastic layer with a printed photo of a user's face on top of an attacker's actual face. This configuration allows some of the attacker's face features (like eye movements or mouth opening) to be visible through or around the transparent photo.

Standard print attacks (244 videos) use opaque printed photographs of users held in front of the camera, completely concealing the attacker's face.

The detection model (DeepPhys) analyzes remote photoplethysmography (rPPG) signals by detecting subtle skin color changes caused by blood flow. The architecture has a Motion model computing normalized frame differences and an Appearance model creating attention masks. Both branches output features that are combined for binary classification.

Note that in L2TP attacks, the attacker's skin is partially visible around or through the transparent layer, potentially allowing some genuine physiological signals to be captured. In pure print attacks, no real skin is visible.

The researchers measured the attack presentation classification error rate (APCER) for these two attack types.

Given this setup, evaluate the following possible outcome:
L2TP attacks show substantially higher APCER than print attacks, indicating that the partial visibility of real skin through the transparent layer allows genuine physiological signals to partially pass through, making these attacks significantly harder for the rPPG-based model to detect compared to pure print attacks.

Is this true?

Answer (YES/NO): NO